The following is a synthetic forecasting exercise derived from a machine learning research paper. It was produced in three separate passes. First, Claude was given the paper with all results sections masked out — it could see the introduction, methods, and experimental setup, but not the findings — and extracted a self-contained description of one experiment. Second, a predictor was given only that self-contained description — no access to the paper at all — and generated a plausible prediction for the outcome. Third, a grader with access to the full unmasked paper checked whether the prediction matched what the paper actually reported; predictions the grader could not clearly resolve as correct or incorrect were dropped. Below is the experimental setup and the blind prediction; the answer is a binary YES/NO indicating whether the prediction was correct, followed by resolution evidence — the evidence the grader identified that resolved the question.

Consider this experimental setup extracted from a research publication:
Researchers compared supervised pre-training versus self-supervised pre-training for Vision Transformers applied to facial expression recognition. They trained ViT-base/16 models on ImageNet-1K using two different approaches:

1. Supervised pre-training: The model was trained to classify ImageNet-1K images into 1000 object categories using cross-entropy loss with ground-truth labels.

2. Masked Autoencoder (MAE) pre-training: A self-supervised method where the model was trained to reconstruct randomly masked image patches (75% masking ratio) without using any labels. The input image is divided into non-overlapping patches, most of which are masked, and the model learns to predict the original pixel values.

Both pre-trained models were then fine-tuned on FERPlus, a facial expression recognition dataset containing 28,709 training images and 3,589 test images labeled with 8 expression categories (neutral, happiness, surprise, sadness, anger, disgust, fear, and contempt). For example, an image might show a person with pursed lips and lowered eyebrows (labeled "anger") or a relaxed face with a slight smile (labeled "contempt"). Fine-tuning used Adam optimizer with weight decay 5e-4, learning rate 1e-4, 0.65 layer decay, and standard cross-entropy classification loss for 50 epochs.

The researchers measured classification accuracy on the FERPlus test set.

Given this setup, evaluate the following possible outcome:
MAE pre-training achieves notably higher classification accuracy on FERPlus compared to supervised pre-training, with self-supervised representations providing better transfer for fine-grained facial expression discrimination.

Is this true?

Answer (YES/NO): NO